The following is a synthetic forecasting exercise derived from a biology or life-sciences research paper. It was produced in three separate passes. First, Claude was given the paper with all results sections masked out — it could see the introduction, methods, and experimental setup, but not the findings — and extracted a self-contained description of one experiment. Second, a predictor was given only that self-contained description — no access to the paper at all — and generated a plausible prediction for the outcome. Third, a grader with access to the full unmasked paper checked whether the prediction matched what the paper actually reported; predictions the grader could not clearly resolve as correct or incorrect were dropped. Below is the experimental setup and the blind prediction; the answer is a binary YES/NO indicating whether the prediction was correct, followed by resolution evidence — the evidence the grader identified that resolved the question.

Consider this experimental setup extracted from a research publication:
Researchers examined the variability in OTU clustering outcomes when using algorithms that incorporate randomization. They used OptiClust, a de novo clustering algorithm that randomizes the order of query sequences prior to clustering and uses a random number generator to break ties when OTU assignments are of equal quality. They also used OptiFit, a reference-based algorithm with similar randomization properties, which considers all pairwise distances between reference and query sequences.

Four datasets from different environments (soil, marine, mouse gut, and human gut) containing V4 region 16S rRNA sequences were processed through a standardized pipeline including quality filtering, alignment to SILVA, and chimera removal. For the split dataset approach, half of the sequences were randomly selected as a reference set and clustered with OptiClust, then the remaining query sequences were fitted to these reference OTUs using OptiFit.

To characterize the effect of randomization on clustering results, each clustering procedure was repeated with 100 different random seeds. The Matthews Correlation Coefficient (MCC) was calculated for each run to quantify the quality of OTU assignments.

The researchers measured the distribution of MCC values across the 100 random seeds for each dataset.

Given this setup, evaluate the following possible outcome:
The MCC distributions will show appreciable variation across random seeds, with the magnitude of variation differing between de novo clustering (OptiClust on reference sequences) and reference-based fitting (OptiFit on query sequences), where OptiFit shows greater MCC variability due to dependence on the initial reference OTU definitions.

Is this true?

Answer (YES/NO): NO